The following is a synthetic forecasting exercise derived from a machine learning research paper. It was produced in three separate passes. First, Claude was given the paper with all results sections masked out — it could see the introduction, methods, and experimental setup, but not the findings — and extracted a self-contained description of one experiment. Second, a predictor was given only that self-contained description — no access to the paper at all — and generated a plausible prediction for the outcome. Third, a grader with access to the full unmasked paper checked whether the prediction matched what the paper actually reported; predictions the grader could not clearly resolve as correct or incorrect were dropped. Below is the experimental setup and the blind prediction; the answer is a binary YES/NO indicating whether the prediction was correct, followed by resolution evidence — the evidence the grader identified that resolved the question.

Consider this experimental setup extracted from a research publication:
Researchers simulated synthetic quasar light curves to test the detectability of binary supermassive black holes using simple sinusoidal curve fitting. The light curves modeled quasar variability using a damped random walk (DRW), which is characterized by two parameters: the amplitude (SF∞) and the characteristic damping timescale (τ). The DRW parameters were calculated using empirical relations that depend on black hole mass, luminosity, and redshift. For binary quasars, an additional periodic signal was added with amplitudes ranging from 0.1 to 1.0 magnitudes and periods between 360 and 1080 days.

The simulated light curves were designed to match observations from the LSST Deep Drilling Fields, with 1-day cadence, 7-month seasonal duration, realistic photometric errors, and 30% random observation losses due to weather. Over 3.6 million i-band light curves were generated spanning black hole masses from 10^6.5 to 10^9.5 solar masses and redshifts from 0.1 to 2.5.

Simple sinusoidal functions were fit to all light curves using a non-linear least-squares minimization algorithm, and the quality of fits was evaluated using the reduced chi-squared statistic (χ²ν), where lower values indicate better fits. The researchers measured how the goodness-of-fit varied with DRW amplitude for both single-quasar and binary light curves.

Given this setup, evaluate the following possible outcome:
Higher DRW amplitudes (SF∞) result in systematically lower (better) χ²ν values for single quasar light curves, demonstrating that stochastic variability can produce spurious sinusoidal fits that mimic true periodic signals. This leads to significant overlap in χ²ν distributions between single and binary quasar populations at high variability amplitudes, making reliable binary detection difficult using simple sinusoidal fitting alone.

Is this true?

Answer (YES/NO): NO